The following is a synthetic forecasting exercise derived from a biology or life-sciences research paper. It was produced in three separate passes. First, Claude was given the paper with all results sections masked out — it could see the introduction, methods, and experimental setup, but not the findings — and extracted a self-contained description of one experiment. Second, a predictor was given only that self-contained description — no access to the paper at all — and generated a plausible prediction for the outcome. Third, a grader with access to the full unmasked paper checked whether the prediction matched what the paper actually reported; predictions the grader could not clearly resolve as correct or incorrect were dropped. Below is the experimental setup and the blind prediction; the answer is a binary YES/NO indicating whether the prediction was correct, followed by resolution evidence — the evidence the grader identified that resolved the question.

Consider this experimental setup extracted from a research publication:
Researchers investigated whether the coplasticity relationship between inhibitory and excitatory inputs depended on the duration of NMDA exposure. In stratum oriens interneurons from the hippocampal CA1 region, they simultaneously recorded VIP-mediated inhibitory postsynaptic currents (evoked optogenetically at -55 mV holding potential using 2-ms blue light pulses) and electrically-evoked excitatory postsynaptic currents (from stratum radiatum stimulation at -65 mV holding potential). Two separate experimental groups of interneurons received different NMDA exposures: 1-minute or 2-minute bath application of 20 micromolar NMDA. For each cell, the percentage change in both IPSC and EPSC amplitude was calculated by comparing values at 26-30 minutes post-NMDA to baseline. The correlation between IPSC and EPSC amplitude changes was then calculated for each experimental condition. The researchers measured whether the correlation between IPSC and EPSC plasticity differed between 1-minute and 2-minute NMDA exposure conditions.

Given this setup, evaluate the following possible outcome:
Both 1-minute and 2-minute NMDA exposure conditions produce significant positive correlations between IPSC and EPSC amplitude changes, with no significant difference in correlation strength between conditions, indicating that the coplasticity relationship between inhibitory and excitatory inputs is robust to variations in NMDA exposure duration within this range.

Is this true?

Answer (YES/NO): NO